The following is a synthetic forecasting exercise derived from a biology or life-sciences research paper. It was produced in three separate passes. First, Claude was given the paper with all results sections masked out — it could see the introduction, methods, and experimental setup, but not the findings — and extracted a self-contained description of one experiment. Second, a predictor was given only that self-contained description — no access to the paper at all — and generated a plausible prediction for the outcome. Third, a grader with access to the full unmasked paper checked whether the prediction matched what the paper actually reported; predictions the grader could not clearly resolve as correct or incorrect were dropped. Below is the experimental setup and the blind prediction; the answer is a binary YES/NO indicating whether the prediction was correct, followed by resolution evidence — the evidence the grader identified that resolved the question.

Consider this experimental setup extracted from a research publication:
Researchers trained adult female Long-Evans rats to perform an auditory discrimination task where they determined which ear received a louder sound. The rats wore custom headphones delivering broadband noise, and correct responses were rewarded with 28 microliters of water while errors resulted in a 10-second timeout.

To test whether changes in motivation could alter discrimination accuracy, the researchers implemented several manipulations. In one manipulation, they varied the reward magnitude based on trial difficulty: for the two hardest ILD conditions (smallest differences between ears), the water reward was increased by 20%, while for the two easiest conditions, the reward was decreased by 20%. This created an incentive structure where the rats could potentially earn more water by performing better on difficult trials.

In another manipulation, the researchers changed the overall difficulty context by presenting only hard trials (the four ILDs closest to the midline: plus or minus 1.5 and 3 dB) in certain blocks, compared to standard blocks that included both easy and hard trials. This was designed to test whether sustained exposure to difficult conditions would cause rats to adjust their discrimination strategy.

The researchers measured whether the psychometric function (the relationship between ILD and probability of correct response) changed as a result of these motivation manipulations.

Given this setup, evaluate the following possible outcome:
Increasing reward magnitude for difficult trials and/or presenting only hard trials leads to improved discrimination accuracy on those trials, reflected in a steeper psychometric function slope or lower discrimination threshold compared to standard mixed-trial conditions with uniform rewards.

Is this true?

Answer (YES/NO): NO